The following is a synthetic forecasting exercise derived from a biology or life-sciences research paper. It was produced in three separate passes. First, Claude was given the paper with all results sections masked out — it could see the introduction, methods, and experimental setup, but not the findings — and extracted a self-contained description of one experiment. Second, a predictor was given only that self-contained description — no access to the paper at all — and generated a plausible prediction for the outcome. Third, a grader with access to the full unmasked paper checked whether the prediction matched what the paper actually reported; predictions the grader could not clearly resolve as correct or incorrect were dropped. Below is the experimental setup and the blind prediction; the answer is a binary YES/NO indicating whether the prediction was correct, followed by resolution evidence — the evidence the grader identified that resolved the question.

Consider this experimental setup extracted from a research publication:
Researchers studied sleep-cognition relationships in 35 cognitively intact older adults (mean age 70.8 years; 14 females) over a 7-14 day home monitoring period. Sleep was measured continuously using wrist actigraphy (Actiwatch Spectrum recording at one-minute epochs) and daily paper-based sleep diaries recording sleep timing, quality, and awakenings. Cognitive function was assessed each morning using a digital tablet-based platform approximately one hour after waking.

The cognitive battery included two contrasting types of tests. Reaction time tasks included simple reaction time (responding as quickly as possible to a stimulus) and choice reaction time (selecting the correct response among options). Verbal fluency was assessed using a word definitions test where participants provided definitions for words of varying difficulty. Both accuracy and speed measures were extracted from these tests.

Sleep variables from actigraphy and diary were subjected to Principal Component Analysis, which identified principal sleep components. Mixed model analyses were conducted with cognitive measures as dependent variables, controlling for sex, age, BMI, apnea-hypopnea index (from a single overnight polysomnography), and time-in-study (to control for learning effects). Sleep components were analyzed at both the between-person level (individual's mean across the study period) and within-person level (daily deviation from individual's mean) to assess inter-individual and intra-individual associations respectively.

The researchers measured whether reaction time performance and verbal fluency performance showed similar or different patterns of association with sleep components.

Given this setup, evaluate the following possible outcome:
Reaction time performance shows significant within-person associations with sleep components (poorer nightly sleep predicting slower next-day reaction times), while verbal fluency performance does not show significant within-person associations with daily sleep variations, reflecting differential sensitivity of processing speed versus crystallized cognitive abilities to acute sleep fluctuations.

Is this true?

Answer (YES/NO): YES